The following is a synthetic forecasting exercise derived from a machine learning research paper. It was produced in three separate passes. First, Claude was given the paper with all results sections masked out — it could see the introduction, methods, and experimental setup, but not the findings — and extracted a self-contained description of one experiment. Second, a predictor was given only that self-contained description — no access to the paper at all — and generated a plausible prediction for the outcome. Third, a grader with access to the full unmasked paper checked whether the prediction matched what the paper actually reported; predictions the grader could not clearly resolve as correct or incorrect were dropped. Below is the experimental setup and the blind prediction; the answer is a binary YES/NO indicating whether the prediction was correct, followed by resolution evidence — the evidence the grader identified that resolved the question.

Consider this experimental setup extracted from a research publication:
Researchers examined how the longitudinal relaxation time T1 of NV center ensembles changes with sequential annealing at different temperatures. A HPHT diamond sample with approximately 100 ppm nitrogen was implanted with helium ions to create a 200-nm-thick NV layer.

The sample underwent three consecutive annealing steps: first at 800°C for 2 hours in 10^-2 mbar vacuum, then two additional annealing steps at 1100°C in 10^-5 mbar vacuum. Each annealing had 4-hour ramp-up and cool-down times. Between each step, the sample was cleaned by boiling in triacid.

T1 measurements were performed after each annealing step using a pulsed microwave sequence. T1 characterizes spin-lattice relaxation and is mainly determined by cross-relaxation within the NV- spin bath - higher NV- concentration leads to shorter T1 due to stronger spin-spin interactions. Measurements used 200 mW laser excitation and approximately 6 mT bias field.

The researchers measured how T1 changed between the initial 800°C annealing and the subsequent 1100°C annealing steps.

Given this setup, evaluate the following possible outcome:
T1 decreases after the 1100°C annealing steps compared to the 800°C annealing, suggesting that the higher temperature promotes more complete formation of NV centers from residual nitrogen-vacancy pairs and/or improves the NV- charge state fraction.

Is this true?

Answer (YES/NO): YES